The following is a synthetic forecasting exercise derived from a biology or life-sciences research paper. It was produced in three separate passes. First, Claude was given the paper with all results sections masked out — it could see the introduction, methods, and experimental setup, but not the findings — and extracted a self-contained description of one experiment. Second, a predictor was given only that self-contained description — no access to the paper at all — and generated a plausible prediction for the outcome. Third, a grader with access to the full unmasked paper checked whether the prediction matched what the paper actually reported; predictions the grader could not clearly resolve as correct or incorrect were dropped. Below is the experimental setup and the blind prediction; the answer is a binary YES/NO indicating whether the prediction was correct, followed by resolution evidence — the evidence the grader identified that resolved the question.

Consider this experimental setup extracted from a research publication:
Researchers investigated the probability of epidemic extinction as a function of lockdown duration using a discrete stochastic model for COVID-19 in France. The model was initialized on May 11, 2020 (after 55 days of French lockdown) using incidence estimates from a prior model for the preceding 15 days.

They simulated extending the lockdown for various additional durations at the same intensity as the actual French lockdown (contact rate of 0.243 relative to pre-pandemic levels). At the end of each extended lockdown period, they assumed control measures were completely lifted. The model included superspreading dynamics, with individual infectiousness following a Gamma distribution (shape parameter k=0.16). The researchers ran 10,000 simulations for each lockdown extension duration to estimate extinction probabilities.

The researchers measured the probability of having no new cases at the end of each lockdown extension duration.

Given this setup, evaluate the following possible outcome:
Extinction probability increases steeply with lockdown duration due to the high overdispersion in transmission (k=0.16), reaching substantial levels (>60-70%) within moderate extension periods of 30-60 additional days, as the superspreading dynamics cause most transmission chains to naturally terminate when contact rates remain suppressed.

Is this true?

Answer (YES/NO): NO